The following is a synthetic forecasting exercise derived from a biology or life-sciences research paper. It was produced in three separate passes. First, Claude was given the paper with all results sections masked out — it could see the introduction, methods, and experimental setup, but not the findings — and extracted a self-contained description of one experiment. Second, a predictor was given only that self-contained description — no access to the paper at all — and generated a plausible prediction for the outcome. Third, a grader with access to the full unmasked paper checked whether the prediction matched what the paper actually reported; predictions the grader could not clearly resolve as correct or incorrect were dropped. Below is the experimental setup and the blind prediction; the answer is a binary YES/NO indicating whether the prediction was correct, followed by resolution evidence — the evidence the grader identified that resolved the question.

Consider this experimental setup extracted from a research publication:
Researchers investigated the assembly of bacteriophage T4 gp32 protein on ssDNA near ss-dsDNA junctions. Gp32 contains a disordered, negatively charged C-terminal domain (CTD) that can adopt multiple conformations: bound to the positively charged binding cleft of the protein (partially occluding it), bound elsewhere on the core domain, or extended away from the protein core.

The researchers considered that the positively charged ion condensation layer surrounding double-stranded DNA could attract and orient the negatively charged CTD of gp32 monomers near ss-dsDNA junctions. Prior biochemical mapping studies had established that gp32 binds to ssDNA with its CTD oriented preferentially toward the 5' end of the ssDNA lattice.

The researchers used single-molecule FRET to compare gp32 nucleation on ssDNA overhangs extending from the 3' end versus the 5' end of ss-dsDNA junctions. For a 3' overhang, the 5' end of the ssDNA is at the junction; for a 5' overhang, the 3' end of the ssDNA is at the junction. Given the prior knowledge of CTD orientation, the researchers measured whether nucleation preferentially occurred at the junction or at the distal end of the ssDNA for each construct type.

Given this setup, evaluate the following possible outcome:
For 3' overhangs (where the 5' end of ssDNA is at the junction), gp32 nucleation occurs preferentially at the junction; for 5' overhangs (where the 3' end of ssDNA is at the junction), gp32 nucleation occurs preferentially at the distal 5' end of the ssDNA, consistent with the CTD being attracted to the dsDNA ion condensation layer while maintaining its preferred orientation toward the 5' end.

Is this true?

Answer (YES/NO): NO